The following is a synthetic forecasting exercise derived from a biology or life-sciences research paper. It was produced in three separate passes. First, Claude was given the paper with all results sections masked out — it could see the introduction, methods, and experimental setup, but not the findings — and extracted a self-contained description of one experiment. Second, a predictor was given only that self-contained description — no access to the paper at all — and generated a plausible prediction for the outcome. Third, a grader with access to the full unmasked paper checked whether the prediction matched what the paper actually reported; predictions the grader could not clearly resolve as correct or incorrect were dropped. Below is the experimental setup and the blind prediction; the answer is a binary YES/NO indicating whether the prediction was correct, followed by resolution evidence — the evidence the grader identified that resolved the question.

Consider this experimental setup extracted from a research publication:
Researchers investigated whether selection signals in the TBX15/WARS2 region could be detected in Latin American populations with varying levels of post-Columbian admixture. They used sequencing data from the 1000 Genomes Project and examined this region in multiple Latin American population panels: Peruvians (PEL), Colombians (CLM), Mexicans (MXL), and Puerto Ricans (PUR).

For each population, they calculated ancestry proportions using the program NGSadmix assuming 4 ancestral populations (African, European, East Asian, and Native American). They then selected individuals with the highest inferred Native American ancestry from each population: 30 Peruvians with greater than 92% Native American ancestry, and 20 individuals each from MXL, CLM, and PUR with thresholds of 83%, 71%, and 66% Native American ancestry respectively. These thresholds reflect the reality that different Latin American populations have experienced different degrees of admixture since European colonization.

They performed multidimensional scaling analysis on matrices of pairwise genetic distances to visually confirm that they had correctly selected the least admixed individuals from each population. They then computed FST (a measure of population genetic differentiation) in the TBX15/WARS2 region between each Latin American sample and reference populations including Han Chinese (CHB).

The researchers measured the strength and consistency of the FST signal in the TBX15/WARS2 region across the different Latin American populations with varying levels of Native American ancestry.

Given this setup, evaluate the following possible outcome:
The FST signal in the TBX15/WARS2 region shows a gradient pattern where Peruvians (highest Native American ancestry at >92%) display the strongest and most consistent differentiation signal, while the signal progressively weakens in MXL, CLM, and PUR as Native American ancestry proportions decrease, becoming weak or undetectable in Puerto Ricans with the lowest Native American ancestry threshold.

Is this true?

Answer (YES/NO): NO